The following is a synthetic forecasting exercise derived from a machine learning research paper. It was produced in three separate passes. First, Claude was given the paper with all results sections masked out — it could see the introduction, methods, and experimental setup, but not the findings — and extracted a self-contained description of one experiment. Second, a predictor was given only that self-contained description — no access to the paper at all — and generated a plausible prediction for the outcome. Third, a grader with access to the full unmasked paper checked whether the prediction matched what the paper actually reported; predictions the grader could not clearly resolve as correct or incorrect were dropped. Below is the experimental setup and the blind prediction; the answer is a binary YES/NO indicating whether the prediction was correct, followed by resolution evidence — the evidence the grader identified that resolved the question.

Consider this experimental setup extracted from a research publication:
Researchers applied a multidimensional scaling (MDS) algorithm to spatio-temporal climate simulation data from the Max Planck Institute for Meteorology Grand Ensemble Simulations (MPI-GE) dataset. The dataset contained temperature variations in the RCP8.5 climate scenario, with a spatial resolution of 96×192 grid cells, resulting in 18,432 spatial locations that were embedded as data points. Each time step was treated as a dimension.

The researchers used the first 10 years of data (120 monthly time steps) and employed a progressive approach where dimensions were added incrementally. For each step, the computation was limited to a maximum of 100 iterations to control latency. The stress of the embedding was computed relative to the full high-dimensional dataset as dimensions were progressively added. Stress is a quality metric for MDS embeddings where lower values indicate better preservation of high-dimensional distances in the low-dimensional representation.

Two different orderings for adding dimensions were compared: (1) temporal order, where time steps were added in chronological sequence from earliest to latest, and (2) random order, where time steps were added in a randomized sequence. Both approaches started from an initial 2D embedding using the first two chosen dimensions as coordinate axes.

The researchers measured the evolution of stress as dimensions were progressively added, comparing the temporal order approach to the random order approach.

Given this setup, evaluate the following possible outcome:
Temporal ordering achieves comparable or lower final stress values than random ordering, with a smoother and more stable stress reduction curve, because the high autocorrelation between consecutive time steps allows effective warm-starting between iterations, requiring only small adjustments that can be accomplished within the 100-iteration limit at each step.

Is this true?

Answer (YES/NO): NO